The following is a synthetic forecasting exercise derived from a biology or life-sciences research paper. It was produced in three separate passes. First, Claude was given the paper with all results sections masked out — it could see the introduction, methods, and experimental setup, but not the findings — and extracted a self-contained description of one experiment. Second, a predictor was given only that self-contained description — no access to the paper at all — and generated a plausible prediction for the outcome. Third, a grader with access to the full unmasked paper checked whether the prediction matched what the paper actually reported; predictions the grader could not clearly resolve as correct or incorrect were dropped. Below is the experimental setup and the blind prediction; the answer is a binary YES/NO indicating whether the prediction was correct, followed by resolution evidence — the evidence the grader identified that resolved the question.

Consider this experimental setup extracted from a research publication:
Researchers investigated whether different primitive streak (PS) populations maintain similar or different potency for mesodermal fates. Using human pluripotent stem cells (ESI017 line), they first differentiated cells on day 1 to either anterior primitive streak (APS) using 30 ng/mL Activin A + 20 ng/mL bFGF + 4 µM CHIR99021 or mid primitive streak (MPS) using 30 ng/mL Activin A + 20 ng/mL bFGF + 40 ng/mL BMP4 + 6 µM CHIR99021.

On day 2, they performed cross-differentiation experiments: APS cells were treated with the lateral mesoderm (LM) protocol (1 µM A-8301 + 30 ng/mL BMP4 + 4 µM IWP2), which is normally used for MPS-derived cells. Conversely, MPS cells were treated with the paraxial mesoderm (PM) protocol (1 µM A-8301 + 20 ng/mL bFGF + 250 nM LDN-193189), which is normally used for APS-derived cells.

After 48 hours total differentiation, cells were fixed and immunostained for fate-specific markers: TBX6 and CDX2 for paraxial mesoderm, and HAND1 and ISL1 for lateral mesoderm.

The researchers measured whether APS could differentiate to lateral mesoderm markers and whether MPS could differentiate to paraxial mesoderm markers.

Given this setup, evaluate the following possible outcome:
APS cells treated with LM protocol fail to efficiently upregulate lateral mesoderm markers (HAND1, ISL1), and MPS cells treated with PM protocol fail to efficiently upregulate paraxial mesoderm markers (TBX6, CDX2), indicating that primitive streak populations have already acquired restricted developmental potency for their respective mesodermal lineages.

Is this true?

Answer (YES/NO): NO